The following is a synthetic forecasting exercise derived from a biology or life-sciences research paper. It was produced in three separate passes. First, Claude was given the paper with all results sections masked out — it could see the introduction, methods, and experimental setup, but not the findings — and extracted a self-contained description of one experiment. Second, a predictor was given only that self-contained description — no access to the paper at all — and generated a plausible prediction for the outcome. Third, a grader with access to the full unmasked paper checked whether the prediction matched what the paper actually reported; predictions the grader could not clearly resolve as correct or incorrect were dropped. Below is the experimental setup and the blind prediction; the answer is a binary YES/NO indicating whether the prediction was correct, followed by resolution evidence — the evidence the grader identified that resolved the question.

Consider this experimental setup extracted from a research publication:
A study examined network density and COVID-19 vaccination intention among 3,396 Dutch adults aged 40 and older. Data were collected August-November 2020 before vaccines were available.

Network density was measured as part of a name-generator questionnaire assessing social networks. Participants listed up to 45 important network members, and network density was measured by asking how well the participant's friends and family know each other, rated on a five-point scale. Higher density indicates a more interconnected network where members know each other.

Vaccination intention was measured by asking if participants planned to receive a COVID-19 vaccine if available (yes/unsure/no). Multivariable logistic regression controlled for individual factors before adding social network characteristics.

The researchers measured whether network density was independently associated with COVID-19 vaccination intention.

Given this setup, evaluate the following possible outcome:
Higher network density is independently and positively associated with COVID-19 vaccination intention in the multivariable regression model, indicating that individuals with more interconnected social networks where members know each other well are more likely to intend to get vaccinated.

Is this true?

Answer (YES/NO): NO